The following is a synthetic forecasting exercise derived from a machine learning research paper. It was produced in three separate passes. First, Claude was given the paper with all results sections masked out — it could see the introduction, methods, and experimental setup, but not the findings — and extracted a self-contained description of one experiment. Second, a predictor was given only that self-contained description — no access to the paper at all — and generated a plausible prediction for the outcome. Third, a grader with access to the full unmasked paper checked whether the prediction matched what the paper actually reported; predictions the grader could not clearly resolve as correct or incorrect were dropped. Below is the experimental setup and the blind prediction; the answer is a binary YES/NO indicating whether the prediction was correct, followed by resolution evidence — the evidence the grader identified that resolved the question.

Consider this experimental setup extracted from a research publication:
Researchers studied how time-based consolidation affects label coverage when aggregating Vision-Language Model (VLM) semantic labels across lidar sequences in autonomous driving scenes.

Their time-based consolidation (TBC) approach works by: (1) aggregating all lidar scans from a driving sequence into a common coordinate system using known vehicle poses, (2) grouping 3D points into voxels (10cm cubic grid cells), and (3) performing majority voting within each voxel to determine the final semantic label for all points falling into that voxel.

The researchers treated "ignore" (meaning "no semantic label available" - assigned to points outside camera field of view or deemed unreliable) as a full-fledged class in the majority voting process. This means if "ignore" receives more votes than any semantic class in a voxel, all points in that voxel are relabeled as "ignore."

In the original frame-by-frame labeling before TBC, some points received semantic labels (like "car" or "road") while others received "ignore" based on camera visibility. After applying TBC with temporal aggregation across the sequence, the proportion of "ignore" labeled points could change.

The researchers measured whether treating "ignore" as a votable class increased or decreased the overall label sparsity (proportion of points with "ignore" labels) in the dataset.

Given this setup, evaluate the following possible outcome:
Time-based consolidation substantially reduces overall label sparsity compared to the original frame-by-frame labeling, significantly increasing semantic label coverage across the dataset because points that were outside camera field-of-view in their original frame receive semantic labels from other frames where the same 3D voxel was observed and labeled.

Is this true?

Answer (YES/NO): NO